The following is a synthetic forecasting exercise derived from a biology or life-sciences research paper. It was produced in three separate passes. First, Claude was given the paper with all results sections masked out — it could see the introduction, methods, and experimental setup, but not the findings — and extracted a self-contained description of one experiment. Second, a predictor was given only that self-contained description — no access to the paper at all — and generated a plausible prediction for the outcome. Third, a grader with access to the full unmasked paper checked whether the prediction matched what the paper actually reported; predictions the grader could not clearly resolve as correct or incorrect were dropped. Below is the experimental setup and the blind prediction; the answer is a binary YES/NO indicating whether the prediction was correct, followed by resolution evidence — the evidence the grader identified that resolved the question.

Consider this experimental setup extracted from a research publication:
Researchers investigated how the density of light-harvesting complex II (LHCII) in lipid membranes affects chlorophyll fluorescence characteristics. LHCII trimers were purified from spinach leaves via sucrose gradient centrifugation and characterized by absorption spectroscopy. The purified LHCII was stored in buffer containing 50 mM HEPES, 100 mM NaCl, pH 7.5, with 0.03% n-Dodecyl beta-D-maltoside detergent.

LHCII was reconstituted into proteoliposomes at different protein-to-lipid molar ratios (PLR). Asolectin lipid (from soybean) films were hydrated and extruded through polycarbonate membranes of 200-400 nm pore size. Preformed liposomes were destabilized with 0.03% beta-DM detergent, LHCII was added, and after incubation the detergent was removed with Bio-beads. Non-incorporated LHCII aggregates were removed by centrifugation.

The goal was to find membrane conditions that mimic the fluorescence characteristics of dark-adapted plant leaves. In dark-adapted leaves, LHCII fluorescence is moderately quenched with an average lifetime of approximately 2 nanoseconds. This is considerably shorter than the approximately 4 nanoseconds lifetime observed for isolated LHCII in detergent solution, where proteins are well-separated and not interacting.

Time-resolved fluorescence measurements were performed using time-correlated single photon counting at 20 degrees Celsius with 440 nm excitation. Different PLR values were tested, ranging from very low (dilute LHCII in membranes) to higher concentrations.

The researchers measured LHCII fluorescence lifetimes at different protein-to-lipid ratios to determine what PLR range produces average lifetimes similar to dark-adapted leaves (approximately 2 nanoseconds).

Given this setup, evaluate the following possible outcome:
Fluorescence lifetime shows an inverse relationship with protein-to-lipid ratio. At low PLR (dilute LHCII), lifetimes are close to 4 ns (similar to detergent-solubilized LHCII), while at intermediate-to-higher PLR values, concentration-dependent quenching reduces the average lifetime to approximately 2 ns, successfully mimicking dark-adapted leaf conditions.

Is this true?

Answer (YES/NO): YES